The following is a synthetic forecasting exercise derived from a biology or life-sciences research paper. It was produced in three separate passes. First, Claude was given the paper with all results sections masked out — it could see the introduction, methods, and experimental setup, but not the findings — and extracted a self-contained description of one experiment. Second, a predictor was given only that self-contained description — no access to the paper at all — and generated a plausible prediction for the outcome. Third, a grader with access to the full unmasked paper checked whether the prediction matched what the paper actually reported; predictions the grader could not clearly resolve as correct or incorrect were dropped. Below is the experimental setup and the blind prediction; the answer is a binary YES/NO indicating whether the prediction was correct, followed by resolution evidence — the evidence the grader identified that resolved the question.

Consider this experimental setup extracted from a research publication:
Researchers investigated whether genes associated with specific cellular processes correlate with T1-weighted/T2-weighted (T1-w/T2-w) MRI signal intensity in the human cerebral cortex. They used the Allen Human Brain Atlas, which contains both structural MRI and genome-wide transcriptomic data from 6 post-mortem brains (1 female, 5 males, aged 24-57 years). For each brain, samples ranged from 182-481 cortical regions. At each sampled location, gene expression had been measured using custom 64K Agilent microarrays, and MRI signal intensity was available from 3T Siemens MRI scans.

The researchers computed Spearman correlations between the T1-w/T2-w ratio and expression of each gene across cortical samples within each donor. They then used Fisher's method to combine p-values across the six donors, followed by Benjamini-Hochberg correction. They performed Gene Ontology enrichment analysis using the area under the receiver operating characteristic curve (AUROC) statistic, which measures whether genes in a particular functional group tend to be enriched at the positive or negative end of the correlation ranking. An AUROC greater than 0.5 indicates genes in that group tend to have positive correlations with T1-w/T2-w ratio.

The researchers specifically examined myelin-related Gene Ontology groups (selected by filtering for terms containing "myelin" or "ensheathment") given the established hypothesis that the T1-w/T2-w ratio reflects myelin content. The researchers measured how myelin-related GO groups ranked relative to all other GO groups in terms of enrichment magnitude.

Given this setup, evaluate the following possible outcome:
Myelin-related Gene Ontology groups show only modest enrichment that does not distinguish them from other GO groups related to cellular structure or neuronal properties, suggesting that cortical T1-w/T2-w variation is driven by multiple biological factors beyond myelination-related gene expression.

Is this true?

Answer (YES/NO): YES